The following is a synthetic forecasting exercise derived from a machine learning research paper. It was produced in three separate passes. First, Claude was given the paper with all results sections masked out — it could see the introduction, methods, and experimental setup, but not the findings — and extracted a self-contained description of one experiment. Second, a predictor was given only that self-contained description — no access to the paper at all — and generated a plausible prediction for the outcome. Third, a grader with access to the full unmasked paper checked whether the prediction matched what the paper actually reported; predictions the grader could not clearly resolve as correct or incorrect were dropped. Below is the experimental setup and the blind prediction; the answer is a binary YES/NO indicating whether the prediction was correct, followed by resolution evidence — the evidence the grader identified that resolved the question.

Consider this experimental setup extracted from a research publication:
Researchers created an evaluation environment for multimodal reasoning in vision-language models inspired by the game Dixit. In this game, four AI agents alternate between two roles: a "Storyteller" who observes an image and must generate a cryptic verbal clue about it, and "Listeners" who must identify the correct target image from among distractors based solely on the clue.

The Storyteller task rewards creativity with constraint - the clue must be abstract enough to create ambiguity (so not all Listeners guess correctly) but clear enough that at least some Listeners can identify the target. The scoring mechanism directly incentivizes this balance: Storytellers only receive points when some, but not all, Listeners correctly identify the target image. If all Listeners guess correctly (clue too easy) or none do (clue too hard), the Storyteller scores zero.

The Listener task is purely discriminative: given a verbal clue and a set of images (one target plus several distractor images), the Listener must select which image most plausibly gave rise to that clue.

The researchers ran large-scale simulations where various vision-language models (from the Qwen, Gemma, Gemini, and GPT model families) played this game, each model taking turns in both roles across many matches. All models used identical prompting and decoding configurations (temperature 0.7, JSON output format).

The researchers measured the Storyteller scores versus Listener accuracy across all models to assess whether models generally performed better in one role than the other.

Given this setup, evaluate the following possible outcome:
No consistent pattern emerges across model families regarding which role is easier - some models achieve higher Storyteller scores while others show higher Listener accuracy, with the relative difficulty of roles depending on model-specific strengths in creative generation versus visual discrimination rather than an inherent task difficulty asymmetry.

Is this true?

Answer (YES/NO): NO